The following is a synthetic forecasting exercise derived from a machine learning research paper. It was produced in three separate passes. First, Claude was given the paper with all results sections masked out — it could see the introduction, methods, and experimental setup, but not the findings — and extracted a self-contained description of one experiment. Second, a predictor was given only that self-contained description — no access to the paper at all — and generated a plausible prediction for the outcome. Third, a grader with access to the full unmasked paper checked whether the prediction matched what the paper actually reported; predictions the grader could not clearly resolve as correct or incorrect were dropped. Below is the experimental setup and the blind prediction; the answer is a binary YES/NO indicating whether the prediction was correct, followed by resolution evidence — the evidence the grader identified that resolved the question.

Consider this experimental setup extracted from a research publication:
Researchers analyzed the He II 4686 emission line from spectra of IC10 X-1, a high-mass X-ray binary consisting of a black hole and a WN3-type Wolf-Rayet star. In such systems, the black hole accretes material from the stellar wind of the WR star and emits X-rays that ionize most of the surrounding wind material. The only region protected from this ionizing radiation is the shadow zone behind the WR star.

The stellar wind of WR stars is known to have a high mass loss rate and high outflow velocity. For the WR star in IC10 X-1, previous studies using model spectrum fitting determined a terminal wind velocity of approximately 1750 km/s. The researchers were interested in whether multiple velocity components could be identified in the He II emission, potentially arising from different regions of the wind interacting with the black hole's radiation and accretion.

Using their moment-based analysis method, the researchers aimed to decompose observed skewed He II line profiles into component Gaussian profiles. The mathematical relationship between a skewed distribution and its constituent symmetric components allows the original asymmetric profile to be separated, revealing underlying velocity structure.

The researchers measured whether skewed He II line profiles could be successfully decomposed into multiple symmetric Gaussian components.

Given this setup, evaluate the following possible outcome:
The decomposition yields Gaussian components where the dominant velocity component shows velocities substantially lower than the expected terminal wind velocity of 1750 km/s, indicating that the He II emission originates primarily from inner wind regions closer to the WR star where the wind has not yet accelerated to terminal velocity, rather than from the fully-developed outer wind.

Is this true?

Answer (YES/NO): NO